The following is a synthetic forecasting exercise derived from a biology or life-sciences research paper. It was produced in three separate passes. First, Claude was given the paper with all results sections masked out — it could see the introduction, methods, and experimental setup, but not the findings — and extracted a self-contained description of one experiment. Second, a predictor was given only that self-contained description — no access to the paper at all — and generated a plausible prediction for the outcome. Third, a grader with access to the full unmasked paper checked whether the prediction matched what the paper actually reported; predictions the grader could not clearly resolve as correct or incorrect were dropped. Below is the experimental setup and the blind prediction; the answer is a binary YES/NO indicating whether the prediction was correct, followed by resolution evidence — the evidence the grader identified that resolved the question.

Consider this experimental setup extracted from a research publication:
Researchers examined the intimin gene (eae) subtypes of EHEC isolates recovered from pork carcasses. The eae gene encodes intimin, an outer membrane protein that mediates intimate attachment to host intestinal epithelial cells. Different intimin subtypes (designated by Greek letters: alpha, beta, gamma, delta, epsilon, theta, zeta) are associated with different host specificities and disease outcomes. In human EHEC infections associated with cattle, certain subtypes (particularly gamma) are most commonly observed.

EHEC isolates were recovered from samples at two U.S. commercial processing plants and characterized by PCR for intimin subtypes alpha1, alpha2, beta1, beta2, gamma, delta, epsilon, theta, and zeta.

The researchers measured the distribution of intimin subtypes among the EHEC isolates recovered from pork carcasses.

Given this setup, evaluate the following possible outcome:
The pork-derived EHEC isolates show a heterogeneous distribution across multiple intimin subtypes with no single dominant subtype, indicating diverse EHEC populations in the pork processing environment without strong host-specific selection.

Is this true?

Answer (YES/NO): NO